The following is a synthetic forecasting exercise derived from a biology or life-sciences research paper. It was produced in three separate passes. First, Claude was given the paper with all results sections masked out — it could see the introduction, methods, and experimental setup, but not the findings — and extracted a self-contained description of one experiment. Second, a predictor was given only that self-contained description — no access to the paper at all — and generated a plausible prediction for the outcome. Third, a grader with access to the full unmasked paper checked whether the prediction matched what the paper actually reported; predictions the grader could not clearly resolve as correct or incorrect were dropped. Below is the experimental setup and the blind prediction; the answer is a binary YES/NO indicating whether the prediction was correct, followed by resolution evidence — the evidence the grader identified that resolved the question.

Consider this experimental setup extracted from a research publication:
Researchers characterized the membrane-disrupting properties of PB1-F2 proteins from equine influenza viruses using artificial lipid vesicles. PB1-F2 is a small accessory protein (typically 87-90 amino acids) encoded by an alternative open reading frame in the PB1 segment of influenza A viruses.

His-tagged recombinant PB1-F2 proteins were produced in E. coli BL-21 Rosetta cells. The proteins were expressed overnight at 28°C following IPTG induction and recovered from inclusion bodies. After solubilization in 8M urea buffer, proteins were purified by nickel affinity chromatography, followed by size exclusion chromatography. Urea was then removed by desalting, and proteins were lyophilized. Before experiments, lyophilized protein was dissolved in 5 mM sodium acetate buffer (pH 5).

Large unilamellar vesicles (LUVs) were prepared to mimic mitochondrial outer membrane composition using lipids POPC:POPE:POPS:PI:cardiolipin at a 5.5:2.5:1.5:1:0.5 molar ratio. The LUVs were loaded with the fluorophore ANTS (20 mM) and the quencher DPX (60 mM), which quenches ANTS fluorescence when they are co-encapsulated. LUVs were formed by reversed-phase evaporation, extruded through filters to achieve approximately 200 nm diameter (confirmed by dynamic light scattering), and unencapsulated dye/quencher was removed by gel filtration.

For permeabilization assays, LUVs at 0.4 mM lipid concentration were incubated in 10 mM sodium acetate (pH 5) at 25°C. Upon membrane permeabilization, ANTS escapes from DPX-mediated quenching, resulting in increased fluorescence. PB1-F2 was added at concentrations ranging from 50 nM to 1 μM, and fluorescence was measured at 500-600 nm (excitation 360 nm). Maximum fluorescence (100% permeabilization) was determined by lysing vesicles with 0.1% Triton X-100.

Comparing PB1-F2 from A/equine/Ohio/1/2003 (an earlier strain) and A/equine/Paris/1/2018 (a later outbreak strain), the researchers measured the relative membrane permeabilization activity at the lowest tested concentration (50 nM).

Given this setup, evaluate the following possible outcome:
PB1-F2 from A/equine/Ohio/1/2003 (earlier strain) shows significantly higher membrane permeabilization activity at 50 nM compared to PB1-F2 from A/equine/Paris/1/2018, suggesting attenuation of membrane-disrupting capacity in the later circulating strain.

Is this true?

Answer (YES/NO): NO